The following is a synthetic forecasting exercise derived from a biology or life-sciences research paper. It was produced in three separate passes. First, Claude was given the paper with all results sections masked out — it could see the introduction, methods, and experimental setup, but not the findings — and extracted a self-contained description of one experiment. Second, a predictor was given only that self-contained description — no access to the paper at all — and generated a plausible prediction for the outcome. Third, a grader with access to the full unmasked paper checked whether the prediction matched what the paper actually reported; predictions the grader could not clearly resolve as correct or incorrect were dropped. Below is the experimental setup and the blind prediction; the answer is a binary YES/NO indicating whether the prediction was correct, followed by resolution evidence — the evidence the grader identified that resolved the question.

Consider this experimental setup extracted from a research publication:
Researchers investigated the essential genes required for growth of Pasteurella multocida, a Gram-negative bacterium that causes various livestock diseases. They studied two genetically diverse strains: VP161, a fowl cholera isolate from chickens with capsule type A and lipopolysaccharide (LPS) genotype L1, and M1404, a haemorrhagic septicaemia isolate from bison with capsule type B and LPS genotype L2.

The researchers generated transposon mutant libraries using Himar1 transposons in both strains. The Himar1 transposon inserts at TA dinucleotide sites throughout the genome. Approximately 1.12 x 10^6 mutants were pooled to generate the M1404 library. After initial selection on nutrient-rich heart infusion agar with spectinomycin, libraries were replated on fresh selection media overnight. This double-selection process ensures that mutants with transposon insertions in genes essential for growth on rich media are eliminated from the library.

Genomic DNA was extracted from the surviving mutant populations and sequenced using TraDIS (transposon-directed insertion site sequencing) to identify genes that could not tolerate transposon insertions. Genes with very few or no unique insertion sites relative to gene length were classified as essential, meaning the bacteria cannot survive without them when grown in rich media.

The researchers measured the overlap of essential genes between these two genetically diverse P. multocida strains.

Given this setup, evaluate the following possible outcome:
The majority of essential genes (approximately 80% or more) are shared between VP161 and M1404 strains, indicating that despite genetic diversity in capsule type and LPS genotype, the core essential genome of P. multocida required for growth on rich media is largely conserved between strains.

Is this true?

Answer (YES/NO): YES